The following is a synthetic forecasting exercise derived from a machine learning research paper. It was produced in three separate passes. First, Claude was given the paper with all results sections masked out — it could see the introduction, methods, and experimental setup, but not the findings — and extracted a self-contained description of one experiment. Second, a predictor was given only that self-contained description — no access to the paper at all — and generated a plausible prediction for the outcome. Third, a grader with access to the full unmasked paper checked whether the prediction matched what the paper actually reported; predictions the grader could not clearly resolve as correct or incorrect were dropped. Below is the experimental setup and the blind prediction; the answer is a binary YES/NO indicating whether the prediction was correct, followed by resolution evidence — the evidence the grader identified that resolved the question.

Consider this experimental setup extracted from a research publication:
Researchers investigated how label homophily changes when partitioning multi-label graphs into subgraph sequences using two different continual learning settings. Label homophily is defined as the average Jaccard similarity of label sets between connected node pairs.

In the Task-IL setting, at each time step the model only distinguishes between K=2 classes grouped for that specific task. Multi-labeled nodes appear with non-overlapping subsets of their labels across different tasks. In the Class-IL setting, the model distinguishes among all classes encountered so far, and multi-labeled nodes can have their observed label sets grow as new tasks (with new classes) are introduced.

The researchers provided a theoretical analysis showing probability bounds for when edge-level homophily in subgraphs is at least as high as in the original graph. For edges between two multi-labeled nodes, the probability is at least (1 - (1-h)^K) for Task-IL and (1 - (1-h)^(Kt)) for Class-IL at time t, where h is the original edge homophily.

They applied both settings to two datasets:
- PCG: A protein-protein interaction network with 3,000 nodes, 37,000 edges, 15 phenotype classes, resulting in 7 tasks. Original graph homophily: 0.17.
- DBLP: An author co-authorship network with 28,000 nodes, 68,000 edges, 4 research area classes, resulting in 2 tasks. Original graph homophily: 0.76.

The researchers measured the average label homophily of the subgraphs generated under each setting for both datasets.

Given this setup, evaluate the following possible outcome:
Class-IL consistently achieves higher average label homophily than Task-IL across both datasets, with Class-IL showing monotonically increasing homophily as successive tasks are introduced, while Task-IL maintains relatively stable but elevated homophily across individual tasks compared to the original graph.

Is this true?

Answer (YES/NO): NO